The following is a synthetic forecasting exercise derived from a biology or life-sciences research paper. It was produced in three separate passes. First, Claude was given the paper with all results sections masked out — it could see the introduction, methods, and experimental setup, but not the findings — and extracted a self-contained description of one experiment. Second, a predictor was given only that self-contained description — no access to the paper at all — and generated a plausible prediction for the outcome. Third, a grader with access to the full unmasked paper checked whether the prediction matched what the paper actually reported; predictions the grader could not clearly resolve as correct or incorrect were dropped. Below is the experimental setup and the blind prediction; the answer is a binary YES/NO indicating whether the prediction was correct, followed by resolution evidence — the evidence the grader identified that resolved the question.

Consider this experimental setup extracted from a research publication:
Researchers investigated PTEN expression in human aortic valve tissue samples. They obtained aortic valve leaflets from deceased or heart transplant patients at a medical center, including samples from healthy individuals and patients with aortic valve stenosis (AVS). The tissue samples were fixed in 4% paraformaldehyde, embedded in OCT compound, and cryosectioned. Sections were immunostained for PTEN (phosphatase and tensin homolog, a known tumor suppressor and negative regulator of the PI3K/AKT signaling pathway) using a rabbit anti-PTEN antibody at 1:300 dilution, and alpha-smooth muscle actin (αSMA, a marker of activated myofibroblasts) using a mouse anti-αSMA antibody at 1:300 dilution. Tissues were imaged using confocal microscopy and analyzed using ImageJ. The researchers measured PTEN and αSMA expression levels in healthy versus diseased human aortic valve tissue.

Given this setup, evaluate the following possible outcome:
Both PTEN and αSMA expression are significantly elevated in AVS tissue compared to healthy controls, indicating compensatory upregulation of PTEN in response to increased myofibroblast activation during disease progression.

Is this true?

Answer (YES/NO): NO